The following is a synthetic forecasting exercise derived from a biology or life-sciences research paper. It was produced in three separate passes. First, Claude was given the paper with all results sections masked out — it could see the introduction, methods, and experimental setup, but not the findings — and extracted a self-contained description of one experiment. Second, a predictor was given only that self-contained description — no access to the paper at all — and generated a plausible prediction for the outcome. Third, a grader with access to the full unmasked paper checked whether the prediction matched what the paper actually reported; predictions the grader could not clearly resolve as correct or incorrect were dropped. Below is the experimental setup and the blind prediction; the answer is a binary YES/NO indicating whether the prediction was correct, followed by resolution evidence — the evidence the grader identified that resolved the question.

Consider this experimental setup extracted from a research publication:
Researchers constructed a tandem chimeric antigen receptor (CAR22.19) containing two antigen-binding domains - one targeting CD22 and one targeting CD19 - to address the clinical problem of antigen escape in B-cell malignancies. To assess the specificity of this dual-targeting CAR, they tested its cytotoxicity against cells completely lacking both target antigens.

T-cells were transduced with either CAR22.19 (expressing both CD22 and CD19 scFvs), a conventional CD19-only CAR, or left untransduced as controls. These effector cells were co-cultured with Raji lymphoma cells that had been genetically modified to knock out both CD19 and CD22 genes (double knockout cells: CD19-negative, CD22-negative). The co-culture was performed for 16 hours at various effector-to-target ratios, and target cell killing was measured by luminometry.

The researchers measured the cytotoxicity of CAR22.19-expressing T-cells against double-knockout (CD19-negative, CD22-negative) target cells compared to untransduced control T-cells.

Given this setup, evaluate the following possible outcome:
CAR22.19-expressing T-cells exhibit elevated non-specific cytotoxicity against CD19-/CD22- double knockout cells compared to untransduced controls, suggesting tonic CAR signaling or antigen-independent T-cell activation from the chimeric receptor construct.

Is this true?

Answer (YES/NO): NO